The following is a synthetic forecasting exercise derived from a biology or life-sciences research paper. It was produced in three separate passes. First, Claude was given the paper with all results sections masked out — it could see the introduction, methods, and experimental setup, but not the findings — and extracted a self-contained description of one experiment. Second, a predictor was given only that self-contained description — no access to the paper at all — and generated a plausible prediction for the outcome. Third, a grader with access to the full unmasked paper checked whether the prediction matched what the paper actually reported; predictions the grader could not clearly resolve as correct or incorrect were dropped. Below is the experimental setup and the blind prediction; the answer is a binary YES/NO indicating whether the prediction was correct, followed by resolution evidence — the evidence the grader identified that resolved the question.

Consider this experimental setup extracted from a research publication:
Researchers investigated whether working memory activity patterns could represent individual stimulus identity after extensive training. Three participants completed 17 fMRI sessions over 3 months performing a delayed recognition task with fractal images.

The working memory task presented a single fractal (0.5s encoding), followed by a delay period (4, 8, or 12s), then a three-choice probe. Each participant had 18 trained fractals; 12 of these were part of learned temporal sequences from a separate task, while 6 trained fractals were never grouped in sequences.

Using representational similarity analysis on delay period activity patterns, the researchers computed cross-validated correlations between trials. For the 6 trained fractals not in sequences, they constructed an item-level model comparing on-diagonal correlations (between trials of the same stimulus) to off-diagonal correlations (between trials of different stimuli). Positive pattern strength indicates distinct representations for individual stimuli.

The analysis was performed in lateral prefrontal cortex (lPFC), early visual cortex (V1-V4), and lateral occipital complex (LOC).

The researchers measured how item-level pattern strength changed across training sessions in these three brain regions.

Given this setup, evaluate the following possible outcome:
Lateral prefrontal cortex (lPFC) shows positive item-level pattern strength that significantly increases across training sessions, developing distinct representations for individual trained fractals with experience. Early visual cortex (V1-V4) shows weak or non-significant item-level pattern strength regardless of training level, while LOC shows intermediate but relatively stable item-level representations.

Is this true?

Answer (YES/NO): NO